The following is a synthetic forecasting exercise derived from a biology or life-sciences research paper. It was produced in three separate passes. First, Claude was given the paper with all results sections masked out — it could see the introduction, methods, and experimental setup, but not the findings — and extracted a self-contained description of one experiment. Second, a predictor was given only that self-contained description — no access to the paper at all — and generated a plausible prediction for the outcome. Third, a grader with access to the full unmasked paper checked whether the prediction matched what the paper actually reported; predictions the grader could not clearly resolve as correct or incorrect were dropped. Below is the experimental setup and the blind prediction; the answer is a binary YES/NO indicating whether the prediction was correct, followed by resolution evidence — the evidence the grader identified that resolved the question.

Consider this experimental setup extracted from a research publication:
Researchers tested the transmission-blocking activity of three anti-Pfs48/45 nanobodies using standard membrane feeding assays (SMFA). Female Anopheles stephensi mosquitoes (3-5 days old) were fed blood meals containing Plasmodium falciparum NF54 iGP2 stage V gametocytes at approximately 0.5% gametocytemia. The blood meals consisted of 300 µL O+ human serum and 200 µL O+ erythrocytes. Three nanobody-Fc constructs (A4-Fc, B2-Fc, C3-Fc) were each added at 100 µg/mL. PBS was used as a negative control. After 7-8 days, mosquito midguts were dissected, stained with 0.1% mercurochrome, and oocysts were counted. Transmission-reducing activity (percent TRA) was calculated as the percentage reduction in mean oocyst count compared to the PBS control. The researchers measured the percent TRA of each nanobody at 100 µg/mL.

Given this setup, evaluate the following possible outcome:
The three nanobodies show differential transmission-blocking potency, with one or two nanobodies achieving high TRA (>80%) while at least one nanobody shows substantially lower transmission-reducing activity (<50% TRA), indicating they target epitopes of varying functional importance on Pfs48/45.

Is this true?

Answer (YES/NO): NO